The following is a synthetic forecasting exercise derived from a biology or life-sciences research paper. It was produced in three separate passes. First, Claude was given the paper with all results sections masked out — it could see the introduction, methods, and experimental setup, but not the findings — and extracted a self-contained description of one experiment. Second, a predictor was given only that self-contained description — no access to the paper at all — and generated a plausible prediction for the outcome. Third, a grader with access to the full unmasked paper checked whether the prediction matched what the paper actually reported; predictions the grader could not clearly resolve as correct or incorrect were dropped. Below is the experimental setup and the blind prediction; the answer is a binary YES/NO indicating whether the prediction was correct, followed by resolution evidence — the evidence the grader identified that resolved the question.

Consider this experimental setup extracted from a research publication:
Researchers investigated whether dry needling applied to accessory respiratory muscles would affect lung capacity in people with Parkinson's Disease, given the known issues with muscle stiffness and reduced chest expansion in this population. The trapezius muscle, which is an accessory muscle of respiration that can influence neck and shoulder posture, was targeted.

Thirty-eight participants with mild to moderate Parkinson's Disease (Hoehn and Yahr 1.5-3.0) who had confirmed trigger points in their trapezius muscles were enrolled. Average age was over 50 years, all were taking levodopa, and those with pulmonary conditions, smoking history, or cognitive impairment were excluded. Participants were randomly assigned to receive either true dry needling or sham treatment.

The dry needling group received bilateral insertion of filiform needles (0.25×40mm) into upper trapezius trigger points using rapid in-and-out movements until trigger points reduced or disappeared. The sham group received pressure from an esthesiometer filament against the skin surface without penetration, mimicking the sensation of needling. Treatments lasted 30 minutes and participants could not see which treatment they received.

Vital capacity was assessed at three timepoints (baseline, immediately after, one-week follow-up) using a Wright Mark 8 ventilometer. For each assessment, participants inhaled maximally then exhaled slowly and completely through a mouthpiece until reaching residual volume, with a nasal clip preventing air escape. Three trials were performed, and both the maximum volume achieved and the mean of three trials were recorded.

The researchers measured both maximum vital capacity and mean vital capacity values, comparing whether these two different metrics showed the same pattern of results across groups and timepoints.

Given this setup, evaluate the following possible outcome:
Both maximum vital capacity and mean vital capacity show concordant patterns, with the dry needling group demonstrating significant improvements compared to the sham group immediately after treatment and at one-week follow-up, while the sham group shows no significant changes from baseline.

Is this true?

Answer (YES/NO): NO